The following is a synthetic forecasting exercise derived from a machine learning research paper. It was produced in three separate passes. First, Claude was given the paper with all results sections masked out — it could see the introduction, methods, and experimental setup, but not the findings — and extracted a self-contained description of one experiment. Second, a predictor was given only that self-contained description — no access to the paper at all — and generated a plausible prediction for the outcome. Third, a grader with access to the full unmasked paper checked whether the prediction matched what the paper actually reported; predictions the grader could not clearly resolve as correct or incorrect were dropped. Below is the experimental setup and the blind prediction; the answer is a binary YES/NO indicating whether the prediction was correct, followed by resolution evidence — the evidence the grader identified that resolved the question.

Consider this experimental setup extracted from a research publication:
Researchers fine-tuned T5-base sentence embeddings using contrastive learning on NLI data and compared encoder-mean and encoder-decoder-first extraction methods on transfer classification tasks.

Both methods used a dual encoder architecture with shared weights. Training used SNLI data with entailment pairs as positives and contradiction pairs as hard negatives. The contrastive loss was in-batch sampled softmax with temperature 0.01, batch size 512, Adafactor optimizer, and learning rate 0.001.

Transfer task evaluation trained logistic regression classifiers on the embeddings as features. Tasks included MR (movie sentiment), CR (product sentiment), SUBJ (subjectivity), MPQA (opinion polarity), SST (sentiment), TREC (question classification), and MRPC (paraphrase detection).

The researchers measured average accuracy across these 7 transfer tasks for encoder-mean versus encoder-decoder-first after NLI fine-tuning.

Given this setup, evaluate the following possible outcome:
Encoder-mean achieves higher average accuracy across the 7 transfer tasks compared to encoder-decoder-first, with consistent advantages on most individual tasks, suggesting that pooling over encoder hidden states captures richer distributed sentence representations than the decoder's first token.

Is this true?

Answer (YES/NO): NO